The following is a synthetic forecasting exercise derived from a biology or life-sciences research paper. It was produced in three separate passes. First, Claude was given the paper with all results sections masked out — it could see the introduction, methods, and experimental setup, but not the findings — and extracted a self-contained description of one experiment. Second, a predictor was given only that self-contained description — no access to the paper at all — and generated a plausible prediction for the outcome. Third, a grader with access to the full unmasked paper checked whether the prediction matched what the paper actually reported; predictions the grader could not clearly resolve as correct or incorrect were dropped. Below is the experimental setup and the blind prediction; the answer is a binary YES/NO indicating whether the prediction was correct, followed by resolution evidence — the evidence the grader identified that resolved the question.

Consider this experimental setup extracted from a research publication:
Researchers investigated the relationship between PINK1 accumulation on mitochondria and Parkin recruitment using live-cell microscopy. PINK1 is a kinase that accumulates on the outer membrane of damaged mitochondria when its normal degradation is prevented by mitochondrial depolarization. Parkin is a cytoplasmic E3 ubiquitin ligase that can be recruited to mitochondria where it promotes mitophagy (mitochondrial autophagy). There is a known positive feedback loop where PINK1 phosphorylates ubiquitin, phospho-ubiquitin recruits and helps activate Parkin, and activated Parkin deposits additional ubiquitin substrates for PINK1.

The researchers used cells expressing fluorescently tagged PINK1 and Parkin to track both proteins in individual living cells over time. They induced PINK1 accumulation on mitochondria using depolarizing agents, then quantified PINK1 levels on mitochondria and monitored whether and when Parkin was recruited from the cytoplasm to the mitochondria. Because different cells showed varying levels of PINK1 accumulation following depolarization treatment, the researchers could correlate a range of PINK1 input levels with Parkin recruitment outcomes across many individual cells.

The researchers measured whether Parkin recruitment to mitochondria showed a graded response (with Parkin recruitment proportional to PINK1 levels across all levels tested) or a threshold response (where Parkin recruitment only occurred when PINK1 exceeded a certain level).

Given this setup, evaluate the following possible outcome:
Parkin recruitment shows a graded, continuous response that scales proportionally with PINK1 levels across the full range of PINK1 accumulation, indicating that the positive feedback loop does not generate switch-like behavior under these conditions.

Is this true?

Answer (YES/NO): NO